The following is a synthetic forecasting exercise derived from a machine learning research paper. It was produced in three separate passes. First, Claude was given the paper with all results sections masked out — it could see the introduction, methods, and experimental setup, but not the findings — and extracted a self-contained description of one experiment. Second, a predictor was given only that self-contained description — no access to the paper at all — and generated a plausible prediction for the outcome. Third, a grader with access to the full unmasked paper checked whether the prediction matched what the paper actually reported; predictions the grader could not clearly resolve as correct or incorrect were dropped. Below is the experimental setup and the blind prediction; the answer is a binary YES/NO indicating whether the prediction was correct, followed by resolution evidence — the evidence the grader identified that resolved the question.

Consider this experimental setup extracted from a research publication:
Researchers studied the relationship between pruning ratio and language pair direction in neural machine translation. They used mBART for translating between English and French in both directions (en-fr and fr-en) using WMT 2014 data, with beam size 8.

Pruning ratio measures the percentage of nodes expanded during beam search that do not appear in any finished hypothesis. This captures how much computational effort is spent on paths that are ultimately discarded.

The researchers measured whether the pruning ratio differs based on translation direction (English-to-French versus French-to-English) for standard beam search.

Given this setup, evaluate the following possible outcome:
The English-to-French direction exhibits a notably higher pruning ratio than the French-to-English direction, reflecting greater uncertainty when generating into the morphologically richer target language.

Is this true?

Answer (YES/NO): YES